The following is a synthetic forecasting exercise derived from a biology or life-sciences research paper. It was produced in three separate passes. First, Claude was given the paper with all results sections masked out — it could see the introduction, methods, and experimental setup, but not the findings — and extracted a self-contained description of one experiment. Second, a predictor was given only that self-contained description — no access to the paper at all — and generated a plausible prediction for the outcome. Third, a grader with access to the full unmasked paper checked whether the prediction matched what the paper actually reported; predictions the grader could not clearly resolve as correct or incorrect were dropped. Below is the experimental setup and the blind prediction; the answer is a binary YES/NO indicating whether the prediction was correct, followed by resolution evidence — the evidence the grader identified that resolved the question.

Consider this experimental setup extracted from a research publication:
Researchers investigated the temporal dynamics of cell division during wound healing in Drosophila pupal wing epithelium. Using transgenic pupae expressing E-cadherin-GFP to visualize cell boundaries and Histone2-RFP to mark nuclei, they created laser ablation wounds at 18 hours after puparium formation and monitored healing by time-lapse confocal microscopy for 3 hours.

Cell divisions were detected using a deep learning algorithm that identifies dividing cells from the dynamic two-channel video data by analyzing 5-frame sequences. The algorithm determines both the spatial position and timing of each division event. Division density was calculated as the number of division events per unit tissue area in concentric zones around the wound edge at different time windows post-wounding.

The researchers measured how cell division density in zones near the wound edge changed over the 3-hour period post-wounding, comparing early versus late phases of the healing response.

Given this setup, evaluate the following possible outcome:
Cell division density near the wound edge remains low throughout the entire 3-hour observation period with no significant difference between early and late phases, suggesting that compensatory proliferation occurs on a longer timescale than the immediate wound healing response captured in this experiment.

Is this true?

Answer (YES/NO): NO